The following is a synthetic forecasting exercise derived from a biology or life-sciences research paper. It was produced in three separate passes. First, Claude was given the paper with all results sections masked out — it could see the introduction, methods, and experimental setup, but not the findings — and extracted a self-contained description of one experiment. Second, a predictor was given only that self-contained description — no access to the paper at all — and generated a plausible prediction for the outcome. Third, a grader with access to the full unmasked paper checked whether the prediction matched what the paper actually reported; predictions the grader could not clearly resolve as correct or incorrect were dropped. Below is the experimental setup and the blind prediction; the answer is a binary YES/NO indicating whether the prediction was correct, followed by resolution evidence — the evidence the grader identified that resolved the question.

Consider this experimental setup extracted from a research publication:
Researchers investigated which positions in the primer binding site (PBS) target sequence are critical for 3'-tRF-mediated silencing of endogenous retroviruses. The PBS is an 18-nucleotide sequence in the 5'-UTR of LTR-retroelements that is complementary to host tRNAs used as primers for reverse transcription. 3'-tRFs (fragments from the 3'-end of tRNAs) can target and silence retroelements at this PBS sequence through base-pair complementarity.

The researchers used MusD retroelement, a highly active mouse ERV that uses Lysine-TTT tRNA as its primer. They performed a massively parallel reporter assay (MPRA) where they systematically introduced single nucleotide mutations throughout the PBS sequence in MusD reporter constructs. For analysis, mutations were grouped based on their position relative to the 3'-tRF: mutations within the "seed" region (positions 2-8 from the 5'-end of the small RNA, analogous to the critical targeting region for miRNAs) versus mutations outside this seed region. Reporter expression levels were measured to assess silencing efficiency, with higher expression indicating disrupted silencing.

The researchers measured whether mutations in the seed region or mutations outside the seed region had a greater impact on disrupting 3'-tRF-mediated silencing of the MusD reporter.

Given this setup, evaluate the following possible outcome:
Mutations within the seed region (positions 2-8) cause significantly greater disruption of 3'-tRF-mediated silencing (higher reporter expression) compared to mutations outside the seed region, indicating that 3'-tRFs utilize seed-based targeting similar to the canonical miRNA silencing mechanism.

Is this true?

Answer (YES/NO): NO